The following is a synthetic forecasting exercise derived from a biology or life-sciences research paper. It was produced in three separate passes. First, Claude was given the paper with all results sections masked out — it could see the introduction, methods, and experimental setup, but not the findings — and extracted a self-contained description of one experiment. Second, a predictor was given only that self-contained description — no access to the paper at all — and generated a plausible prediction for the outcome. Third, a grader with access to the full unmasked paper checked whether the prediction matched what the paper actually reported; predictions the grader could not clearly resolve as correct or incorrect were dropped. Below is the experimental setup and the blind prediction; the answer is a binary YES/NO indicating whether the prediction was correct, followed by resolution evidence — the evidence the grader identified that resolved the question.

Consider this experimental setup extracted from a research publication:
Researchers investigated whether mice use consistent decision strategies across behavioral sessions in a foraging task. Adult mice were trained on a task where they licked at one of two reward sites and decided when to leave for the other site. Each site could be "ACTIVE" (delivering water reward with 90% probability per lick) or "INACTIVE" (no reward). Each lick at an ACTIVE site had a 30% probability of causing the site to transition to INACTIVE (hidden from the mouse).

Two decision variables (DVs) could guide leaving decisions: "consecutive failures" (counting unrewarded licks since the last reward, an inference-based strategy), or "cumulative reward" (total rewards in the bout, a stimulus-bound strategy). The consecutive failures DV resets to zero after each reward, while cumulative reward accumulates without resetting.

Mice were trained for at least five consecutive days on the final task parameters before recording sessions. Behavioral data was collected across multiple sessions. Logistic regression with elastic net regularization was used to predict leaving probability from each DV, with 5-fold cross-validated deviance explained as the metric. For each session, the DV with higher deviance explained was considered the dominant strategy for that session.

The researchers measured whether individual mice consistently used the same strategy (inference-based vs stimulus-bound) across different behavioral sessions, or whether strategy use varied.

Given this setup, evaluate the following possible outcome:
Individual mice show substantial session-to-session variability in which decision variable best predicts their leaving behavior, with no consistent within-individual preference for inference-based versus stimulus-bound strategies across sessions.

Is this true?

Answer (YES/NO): NO